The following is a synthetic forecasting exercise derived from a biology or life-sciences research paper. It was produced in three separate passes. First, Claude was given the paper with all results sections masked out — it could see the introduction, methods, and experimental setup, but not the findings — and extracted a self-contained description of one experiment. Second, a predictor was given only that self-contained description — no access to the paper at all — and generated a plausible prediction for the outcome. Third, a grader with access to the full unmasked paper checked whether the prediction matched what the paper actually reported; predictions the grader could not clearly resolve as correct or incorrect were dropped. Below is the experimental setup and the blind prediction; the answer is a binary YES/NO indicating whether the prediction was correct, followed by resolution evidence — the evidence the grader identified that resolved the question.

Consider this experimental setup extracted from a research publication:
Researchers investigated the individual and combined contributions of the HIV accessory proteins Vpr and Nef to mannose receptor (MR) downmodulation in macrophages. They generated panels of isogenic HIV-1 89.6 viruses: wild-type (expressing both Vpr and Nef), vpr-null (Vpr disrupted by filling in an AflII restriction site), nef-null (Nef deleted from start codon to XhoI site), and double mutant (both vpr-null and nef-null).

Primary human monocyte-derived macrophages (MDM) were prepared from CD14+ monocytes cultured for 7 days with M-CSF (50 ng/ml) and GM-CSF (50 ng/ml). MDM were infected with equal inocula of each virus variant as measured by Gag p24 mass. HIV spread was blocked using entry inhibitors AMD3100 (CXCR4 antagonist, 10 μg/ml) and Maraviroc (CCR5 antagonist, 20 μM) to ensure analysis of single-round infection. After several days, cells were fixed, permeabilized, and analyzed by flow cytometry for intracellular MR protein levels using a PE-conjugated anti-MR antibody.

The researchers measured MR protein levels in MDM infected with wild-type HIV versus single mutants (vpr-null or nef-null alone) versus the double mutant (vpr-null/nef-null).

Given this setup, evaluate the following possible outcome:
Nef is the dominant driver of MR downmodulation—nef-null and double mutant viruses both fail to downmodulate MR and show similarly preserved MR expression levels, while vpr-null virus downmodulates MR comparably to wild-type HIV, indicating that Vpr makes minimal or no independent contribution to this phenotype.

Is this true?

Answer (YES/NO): NO